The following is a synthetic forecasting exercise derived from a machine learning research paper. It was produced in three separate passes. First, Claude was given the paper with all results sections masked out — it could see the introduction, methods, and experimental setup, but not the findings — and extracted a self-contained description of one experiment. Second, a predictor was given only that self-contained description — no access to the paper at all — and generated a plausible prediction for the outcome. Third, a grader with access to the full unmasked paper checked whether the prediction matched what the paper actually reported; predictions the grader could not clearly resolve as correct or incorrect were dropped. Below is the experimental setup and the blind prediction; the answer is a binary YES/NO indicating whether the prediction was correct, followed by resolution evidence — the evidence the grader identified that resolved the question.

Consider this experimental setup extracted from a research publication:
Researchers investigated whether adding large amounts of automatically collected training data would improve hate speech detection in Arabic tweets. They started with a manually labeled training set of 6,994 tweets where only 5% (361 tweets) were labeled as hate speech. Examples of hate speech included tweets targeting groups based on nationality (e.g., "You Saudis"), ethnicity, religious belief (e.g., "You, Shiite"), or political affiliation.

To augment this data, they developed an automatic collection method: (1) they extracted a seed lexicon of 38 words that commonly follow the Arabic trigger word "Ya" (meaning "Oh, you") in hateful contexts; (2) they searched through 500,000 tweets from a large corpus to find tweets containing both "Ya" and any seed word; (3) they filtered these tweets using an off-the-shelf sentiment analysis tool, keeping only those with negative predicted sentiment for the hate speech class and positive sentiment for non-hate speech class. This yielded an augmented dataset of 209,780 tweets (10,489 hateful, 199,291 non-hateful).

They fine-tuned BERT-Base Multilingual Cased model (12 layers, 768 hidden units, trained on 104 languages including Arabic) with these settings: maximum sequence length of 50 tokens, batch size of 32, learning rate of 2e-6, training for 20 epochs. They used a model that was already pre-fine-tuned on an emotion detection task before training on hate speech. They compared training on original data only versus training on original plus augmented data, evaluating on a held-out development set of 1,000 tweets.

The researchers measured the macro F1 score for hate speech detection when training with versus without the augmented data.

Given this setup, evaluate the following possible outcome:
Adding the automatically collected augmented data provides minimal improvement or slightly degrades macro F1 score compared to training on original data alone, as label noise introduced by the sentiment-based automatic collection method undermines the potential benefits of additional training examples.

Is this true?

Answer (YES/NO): NO